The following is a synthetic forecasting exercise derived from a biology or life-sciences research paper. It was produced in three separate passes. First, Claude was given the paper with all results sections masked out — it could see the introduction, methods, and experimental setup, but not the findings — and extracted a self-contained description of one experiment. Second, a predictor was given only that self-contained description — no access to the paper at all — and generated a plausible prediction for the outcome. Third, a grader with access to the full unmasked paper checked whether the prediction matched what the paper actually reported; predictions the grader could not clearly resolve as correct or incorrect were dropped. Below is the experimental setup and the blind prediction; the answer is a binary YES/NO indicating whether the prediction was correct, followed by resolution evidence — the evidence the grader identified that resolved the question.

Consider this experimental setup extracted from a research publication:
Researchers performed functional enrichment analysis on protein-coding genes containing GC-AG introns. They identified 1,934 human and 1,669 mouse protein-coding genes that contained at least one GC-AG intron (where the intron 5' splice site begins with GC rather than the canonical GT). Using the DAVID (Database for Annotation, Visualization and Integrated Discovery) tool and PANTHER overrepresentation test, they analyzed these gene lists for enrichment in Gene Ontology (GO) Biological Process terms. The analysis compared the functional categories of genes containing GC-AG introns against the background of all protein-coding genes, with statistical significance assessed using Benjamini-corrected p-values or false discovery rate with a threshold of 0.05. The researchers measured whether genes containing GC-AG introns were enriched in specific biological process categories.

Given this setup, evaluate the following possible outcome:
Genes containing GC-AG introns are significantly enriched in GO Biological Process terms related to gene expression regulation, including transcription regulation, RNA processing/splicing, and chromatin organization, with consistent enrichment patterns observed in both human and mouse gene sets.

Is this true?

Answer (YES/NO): NO